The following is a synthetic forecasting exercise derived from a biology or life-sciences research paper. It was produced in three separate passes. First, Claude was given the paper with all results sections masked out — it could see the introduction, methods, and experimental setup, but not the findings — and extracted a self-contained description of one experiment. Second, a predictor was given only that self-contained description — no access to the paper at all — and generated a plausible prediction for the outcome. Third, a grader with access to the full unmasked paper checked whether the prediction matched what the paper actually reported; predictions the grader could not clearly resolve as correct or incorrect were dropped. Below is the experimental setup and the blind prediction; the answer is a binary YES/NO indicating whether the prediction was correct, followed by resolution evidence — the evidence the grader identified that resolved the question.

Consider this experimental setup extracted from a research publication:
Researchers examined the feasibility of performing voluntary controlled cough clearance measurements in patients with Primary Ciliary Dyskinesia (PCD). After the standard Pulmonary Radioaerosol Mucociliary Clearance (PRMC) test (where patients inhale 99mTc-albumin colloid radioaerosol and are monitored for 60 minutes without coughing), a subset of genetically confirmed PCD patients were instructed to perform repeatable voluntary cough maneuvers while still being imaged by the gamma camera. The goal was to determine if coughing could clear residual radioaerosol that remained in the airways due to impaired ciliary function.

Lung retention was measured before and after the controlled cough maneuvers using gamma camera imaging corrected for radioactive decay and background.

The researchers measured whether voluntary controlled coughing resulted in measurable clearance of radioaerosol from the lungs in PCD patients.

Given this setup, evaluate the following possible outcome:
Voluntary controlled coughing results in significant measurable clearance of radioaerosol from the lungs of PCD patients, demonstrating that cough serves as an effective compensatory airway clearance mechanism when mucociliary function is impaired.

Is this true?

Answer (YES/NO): YES